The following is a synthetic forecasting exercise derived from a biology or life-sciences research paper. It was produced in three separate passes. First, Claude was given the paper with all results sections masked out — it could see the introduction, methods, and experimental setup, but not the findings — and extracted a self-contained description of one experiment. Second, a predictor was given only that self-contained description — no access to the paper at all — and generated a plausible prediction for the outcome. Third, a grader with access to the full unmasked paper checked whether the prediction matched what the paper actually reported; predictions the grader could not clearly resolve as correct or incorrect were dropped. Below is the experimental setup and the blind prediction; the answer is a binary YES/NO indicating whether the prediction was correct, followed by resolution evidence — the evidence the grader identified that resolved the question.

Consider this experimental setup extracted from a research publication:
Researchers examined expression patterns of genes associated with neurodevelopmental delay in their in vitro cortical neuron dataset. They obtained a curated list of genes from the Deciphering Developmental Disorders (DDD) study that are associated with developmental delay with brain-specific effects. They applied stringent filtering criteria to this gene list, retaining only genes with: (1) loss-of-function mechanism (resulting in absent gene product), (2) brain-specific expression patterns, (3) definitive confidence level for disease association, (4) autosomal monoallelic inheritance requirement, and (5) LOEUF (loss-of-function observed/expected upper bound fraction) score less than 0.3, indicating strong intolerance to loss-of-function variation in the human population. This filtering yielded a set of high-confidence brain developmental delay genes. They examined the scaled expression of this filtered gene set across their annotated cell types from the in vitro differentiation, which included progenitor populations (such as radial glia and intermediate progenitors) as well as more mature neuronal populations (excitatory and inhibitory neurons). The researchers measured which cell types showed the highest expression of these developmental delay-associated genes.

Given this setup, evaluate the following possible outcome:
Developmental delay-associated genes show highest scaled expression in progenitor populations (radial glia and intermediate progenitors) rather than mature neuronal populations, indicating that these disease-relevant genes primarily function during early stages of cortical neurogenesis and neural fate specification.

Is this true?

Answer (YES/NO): NO